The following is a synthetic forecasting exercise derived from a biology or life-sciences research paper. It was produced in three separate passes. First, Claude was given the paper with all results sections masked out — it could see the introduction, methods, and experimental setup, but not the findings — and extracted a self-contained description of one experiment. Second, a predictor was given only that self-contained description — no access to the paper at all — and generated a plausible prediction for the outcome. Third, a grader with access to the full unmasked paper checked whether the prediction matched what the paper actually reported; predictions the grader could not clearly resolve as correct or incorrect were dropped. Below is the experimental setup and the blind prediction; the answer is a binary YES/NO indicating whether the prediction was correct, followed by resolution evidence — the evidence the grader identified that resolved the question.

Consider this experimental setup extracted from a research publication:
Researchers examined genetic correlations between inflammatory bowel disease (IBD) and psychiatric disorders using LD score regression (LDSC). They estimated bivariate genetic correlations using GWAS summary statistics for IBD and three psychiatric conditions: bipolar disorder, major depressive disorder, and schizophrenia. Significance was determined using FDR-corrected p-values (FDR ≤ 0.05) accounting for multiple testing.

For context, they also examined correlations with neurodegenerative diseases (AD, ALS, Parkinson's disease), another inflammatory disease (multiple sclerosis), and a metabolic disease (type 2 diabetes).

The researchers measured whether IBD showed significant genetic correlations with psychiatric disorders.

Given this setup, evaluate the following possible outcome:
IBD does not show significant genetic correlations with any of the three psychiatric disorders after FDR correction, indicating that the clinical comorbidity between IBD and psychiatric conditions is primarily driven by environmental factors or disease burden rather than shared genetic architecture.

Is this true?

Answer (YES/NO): NO